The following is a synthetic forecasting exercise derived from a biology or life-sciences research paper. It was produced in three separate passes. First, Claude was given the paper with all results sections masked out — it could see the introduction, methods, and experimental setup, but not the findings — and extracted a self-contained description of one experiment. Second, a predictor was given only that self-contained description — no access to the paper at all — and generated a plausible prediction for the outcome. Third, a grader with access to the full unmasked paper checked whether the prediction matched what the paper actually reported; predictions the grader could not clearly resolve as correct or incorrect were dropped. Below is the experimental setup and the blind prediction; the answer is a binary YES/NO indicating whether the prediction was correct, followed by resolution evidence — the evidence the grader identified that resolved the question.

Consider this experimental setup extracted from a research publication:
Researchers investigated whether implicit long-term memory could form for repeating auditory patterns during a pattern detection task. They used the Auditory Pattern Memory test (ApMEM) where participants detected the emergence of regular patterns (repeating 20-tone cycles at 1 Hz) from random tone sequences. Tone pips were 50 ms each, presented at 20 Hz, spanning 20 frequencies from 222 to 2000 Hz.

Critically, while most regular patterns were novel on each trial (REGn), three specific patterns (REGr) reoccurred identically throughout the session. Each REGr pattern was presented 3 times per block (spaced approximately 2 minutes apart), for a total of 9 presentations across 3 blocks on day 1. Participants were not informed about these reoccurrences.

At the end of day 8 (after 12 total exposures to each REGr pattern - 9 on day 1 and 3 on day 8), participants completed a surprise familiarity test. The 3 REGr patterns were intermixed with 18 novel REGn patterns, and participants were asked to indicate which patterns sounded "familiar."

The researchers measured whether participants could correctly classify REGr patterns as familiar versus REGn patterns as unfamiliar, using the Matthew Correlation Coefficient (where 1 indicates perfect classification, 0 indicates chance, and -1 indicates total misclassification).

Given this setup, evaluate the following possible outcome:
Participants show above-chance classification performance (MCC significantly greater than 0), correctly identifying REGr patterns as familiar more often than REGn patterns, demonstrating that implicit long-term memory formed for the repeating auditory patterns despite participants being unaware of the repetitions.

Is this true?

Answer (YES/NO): NO